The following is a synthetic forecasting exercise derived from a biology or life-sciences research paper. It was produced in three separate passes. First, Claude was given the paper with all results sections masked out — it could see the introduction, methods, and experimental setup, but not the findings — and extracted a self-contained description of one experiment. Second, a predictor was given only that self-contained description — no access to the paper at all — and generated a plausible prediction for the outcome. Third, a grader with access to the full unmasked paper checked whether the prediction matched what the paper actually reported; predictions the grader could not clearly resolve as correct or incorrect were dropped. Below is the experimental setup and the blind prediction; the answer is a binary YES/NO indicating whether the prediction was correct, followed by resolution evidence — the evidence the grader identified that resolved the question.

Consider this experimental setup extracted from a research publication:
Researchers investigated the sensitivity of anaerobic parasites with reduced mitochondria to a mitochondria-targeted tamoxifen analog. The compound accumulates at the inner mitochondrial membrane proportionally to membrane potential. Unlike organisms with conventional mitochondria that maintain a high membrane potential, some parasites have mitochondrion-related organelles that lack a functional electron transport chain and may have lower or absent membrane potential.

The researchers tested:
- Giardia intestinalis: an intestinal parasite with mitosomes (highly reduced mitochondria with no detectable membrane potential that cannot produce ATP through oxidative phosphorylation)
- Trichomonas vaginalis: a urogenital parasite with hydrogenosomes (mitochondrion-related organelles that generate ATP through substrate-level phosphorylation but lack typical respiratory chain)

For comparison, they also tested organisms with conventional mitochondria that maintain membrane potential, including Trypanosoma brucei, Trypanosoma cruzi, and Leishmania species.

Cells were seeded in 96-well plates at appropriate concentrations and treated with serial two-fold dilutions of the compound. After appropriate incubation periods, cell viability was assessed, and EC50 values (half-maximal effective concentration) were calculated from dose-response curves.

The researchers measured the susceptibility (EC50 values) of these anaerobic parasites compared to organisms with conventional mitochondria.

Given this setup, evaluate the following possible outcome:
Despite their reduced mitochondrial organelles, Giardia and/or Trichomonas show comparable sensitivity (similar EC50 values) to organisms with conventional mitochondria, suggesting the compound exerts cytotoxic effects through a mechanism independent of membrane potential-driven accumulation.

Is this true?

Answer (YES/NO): NO